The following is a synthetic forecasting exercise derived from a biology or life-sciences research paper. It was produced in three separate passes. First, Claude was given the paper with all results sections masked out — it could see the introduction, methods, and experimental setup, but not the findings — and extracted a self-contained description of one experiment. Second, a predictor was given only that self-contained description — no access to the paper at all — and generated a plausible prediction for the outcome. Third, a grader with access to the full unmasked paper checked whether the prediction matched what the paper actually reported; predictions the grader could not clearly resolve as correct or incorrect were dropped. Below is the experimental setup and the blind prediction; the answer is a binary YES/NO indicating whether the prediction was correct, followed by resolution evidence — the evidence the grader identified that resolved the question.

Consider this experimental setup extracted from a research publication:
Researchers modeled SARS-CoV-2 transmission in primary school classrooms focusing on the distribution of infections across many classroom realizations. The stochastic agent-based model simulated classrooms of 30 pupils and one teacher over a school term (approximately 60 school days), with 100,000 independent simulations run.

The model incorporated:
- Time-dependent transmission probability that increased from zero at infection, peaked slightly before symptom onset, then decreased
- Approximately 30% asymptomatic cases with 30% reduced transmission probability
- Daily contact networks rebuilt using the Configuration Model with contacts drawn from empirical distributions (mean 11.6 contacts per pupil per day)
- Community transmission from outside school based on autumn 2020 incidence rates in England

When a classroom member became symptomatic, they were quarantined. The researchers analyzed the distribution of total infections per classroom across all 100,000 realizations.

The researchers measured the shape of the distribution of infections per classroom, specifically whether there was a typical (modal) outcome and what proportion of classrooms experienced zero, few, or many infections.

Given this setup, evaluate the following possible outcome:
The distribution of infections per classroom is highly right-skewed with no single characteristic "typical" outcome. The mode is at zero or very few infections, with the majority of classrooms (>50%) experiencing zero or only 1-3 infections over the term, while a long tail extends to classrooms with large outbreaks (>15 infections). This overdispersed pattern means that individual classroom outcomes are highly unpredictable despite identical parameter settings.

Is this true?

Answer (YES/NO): YES